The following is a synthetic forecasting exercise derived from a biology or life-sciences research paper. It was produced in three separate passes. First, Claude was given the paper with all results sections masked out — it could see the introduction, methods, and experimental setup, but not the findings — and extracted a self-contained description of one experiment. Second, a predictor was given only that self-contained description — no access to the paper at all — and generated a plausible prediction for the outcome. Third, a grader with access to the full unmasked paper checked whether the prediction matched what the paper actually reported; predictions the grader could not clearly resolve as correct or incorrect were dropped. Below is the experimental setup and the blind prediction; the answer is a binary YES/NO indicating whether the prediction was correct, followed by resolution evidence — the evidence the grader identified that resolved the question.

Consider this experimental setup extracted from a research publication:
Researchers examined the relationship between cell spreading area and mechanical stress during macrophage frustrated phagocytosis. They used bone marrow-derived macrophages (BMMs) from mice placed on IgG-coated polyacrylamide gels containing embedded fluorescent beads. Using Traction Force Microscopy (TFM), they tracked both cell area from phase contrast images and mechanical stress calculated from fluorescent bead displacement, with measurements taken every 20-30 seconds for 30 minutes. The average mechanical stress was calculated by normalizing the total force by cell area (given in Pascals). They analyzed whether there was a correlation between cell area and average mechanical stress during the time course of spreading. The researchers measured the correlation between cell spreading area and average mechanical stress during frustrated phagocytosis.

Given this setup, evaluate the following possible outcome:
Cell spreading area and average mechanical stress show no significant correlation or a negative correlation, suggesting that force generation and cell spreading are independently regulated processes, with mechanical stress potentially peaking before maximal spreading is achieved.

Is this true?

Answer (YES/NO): YES